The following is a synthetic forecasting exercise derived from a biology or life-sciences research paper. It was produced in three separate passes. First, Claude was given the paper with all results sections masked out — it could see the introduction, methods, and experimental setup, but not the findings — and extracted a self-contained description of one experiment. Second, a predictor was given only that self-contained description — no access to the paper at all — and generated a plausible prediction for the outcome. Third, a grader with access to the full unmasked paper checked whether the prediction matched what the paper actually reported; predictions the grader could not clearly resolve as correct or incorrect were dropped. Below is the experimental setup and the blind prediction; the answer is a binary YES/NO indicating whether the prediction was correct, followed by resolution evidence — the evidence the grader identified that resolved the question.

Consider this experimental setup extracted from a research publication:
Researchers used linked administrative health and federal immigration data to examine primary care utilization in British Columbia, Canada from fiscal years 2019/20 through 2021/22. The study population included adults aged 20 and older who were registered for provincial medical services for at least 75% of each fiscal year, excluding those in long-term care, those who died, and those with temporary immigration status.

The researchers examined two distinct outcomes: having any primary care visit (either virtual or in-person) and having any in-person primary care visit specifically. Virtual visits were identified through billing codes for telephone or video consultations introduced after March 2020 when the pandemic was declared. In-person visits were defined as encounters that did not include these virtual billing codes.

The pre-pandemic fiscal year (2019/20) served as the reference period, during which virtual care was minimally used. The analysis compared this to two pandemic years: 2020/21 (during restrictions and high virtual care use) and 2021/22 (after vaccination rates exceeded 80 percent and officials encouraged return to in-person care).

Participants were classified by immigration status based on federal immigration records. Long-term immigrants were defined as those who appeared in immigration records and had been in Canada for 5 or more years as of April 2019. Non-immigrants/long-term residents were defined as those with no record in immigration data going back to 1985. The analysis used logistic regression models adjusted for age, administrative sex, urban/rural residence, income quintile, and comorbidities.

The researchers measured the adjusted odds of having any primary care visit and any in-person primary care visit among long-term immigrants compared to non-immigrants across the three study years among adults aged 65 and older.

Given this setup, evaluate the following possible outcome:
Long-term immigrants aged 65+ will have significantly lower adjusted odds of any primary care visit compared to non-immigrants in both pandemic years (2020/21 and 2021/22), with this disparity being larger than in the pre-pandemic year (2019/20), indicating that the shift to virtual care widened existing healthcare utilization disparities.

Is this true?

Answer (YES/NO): NO